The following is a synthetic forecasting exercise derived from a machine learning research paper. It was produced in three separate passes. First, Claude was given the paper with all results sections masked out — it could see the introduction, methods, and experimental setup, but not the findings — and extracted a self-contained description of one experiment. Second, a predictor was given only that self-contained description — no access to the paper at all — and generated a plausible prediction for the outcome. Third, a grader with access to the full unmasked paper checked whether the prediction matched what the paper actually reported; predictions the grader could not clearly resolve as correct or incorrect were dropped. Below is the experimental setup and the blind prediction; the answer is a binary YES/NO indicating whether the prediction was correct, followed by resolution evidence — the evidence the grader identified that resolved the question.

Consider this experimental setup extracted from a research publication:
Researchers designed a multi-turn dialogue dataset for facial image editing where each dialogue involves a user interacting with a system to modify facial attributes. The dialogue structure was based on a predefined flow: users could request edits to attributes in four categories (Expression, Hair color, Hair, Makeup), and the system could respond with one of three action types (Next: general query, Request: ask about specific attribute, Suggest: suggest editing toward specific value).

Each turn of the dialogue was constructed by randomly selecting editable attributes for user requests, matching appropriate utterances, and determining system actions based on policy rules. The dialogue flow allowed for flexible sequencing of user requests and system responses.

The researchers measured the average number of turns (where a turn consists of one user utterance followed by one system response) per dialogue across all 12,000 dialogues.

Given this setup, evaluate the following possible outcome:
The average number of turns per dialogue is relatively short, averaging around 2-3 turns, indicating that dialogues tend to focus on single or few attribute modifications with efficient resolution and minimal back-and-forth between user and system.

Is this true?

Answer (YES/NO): NO